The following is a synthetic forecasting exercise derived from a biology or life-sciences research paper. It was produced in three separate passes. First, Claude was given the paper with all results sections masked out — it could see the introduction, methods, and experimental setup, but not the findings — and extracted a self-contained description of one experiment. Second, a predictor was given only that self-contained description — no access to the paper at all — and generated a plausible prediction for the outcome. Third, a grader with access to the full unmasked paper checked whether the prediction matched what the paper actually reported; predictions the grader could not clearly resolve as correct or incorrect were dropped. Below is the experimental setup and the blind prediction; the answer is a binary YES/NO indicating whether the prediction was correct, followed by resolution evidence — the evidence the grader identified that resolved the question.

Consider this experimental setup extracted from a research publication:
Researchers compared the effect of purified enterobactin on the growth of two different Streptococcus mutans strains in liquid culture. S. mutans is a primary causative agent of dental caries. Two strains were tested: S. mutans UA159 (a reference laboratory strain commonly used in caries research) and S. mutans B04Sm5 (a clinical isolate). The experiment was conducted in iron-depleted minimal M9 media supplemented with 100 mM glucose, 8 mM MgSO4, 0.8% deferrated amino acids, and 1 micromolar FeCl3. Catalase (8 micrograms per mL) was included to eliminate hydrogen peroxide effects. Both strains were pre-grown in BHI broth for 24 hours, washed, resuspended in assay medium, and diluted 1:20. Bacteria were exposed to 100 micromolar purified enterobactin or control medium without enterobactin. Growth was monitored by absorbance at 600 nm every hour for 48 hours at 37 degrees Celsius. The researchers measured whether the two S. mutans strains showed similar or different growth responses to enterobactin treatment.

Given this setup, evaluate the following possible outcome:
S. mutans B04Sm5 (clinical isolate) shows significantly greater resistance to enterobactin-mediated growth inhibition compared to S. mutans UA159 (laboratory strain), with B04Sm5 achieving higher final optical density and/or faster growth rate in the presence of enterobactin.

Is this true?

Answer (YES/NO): NO